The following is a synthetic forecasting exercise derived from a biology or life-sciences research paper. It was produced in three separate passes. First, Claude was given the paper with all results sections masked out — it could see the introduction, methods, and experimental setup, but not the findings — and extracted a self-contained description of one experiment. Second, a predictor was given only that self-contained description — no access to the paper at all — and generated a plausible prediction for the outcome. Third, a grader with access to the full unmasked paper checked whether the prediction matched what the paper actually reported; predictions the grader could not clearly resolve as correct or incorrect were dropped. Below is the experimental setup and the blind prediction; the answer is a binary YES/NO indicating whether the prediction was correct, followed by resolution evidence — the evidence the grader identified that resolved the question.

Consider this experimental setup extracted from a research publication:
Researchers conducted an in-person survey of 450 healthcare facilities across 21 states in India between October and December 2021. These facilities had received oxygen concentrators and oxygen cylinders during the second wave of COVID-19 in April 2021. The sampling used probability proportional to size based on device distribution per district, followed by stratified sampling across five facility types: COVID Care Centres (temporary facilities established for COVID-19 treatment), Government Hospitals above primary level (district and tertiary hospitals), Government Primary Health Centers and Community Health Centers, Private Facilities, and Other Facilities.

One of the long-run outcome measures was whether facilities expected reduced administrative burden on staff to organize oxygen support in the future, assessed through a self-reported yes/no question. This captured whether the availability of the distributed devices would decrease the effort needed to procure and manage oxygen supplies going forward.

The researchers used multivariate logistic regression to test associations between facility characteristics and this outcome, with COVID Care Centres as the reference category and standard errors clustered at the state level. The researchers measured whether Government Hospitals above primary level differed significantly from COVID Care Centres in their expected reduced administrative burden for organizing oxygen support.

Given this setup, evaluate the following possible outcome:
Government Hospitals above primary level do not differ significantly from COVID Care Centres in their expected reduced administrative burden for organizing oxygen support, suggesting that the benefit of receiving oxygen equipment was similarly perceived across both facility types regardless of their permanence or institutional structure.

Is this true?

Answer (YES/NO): YES